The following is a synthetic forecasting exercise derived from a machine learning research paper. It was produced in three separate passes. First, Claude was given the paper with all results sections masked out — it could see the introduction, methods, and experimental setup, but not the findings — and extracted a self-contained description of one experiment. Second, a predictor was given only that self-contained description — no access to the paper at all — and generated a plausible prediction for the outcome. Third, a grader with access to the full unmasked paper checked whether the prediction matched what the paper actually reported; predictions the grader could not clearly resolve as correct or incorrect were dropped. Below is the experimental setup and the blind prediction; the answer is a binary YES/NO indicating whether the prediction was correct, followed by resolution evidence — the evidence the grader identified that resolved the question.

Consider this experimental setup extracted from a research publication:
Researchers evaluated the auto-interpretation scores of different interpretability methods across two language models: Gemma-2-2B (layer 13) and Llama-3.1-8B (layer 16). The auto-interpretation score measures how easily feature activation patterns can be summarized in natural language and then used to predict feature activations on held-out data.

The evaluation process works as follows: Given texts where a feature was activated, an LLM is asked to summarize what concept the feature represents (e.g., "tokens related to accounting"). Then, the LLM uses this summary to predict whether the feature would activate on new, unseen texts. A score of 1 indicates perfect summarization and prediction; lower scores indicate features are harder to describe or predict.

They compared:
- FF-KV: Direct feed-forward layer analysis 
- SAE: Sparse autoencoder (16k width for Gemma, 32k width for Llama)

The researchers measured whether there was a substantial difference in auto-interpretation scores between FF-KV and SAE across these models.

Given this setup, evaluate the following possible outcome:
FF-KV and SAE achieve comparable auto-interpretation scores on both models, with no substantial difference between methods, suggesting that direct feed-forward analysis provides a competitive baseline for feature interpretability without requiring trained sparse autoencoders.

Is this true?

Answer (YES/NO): YES